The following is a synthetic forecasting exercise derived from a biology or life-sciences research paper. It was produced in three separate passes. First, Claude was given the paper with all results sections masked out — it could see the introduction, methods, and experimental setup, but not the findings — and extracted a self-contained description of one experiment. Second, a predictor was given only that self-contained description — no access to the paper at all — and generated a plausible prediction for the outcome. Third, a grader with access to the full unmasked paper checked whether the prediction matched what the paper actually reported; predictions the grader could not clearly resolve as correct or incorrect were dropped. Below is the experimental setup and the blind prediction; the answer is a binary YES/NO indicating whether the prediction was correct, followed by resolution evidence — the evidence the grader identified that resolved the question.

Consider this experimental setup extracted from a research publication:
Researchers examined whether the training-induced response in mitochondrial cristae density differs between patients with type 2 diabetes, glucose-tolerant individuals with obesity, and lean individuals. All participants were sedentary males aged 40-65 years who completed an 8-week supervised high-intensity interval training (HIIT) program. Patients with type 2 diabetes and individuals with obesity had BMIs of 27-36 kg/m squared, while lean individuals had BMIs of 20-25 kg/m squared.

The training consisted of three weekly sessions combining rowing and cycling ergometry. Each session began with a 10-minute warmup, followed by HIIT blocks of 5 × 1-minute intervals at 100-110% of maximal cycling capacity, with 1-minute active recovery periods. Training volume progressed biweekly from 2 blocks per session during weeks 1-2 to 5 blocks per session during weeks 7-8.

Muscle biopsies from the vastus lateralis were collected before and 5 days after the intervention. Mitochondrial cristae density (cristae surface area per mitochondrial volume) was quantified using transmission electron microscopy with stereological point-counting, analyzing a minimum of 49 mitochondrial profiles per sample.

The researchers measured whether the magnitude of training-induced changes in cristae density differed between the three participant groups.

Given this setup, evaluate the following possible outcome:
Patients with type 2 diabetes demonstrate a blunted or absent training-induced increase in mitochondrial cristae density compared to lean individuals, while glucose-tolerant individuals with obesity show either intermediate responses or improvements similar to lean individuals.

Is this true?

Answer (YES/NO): NO